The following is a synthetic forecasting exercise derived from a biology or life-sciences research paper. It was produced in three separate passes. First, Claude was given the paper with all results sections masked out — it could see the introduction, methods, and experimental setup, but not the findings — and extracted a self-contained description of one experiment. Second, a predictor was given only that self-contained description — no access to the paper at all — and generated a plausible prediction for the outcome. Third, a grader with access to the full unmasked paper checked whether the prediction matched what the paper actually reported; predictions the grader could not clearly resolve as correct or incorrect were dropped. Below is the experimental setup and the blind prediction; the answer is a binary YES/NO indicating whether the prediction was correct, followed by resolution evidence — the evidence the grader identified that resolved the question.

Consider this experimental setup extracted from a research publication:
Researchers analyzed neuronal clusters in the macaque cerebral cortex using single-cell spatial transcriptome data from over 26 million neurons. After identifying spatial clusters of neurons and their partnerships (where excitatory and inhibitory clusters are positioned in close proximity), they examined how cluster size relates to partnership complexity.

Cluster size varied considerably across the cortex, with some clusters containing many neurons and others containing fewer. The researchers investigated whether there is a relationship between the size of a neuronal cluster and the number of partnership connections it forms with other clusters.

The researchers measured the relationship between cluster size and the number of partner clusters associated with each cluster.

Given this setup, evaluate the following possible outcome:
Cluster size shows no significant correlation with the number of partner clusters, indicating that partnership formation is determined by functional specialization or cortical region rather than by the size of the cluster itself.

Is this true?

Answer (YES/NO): NO